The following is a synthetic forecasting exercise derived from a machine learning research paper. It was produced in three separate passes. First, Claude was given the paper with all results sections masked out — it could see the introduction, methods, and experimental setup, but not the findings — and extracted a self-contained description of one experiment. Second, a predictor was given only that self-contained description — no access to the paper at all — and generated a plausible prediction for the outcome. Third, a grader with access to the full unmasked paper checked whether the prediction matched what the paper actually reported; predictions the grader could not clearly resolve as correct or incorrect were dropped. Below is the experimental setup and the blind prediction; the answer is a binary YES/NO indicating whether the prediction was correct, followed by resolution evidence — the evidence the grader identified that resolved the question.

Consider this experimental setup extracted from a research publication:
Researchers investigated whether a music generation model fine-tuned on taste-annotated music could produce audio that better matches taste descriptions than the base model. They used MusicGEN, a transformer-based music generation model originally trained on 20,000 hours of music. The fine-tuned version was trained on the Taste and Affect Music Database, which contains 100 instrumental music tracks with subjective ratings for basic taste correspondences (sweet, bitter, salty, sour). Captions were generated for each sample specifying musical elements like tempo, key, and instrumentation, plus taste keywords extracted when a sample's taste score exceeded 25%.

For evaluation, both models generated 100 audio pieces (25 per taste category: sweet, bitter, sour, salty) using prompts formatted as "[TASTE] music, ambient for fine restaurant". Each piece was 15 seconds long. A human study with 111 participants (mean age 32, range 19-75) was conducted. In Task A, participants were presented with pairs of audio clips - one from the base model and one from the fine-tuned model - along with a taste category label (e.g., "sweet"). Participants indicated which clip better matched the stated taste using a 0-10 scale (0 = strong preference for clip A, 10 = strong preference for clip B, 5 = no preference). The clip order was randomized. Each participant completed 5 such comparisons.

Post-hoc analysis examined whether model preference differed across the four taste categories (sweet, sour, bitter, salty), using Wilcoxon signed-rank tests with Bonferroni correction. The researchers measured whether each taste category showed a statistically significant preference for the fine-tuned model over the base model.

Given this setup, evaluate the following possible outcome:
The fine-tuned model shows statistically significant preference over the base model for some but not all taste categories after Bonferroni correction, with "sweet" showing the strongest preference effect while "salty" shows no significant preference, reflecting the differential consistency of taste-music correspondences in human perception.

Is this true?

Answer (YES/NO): YES